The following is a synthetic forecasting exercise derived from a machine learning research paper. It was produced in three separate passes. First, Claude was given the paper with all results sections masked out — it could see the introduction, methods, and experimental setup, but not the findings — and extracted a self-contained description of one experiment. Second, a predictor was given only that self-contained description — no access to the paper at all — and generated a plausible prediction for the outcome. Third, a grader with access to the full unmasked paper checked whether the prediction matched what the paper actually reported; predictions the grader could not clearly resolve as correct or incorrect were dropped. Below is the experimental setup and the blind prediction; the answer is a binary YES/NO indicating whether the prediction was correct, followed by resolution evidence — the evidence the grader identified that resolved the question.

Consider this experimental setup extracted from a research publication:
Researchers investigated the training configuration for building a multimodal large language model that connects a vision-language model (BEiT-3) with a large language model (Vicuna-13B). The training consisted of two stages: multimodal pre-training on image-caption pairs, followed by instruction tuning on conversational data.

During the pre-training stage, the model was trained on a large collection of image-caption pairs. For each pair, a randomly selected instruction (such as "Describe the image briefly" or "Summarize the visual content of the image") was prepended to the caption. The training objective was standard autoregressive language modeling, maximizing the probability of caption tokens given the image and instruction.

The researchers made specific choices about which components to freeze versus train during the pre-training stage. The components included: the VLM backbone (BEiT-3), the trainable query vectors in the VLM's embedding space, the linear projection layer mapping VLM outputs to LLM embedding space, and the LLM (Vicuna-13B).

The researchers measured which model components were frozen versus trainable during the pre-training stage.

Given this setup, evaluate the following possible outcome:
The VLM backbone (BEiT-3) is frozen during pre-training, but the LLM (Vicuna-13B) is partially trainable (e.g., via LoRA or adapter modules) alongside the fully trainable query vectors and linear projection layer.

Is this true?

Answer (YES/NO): NO